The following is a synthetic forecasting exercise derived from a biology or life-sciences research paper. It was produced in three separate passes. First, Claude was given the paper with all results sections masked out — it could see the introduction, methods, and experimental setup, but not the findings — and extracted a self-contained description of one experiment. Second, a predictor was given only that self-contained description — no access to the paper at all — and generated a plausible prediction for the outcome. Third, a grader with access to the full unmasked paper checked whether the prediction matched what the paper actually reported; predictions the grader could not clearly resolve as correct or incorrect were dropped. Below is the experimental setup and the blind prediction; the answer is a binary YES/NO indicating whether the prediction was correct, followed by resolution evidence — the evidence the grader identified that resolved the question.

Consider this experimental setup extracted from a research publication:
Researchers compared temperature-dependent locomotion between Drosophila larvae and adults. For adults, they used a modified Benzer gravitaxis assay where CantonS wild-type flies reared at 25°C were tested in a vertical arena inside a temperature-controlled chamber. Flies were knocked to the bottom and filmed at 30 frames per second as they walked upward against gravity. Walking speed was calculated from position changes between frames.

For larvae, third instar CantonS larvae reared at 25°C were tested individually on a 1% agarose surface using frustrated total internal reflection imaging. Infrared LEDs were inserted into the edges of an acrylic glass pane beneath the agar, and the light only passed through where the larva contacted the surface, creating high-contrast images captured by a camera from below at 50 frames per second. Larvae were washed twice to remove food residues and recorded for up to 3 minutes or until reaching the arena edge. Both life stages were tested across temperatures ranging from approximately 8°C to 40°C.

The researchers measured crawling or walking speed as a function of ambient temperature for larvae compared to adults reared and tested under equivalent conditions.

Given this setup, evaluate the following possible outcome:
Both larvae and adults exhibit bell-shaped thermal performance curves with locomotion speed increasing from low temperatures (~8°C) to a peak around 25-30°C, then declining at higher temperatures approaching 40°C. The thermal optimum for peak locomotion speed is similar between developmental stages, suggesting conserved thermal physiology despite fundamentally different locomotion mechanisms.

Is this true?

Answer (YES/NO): NO